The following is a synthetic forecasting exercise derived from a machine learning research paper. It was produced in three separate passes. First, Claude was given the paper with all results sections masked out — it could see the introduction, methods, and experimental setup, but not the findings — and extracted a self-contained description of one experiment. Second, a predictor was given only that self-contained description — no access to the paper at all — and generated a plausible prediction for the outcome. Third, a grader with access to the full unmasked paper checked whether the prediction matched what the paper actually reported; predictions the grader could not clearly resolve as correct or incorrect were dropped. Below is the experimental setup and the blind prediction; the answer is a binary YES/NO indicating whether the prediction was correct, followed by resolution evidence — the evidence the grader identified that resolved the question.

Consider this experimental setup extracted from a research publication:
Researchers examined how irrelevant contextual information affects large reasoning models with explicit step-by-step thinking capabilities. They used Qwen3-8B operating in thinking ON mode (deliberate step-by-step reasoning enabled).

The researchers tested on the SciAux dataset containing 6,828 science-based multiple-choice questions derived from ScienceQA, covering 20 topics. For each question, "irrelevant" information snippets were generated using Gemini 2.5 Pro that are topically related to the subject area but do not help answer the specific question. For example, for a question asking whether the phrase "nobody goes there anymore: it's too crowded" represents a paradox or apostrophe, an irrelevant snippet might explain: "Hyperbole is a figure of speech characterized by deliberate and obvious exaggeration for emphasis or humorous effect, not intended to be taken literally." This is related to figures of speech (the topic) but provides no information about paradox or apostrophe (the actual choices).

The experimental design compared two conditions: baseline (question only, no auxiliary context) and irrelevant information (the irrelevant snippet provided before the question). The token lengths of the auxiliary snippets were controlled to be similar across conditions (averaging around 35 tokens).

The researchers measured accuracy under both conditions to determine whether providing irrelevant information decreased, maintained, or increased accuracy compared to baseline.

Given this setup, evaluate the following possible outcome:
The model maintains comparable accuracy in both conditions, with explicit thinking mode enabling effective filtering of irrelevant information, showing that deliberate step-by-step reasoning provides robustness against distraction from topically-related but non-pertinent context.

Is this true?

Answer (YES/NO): NO